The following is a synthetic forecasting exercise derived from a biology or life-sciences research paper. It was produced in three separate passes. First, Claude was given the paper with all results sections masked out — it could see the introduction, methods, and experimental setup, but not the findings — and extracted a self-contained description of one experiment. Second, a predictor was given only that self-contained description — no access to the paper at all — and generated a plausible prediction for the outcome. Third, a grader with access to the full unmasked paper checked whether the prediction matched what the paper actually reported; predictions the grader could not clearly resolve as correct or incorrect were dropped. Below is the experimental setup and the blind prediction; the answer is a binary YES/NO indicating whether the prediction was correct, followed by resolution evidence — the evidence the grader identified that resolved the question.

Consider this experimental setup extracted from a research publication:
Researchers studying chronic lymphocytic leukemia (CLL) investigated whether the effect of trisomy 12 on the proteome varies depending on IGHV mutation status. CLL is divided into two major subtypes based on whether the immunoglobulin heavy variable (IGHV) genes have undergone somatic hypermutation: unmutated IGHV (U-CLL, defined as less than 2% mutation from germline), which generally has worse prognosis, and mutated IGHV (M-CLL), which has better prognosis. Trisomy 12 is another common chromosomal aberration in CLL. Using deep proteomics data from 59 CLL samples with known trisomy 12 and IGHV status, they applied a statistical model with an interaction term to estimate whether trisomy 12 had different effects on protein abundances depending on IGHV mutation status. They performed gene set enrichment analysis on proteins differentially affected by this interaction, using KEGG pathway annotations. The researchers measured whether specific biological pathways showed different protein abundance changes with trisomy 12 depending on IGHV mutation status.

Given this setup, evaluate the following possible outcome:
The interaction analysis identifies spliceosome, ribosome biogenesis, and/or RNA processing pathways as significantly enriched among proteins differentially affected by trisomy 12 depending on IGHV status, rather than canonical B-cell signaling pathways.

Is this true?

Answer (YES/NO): NO